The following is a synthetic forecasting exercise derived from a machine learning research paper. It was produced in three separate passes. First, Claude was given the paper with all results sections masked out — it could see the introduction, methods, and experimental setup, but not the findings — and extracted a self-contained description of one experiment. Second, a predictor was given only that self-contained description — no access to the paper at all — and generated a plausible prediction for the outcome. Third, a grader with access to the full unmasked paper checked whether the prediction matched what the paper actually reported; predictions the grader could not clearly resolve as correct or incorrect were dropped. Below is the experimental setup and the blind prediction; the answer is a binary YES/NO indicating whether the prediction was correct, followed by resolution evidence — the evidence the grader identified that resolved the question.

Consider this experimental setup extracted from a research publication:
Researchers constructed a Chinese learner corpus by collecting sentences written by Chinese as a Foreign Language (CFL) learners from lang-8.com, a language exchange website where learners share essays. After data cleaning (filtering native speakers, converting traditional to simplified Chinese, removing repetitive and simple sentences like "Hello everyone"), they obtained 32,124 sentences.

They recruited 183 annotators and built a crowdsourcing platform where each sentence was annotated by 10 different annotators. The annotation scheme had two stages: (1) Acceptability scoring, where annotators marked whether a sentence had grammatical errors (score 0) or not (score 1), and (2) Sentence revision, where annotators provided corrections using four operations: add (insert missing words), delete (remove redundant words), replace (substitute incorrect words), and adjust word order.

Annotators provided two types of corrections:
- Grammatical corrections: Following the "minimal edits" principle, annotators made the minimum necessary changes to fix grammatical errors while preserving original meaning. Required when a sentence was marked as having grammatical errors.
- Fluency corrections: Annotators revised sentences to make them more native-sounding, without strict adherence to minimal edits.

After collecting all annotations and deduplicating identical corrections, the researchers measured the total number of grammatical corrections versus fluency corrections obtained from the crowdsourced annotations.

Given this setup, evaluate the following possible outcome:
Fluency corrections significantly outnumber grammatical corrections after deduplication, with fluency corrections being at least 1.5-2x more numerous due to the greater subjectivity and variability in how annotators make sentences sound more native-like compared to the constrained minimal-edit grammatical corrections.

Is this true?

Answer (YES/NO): NO